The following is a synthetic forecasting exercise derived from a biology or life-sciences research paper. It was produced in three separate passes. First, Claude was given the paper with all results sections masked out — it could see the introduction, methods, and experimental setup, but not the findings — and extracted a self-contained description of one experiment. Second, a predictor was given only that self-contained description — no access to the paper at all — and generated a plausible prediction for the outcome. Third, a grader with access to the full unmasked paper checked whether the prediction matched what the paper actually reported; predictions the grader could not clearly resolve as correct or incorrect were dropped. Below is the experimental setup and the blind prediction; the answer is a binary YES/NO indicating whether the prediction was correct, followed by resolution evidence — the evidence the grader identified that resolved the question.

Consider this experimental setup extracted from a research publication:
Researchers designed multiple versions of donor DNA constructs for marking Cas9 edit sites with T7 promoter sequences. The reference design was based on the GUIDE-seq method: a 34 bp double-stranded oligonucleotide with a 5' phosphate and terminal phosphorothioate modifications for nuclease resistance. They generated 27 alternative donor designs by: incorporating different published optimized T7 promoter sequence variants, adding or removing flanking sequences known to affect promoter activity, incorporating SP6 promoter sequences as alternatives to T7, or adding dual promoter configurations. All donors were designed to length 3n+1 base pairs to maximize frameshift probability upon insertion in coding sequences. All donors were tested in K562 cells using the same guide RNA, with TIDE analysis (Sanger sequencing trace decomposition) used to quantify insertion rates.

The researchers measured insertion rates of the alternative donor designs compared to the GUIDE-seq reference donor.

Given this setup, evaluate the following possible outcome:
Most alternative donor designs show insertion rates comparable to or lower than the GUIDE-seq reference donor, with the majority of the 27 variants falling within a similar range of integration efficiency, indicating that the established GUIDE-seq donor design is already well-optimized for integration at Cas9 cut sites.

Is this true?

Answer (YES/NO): NO